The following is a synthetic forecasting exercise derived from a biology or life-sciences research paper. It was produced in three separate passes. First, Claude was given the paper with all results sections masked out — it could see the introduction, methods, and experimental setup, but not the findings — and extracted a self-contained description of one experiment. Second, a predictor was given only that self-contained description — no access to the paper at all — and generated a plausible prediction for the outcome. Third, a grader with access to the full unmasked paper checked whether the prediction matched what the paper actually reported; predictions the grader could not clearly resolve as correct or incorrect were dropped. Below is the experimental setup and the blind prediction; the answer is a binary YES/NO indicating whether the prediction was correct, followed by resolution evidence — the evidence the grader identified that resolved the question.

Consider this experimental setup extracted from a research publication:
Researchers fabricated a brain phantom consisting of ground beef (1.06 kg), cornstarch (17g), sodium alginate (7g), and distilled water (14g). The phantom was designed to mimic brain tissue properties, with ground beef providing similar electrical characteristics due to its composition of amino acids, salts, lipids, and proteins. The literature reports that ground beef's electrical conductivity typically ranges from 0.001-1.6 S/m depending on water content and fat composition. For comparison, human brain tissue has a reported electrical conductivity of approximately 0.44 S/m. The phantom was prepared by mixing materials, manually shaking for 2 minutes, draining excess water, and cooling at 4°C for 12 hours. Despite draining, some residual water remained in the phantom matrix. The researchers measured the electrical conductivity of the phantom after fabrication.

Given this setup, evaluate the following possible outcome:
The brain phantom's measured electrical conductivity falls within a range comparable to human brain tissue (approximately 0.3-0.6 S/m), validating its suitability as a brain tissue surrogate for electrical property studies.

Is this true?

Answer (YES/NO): NO